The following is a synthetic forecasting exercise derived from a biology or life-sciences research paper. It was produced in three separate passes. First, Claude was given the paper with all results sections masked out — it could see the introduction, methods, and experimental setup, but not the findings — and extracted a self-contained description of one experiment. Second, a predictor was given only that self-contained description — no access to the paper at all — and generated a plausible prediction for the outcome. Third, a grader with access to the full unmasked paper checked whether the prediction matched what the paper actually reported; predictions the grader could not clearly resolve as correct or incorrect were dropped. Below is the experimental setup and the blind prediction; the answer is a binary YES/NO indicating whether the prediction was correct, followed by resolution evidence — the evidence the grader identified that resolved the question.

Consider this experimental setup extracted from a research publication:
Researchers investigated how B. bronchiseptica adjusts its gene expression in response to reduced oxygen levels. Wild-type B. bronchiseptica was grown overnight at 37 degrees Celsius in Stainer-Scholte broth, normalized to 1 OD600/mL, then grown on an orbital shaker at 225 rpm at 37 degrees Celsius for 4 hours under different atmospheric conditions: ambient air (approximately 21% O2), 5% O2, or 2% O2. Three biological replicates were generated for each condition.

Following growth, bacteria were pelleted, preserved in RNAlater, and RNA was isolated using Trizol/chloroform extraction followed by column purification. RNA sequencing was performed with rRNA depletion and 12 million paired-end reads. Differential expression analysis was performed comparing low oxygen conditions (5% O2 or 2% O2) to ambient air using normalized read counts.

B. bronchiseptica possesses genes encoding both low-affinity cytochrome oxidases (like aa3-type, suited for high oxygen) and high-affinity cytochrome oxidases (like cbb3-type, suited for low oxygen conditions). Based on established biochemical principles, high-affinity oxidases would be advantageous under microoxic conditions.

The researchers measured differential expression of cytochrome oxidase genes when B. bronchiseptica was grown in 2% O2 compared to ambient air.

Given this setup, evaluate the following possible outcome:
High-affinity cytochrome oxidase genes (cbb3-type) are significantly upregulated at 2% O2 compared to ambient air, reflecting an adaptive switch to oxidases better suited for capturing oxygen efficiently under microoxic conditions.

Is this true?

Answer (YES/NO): NO